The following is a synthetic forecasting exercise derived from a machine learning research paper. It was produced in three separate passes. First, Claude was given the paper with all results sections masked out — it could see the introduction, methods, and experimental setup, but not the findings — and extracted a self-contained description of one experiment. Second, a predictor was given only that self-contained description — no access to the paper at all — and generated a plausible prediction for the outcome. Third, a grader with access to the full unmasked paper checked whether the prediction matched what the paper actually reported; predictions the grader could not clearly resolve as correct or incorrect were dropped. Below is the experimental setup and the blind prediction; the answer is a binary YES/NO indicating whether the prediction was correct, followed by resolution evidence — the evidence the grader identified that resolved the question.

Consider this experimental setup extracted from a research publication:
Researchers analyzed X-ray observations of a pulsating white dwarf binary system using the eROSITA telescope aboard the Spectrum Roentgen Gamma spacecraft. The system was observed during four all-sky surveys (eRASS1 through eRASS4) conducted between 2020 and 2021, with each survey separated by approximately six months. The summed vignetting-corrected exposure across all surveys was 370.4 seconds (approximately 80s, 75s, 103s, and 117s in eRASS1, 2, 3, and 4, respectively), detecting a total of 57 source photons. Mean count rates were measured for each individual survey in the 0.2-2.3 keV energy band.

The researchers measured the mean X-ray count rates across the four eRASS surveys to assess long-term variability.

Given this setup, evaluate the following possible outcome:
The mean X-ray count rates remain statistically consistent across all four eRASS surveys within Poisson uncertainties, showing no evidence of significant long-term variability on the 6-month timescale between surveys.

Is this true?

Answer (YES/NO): NO